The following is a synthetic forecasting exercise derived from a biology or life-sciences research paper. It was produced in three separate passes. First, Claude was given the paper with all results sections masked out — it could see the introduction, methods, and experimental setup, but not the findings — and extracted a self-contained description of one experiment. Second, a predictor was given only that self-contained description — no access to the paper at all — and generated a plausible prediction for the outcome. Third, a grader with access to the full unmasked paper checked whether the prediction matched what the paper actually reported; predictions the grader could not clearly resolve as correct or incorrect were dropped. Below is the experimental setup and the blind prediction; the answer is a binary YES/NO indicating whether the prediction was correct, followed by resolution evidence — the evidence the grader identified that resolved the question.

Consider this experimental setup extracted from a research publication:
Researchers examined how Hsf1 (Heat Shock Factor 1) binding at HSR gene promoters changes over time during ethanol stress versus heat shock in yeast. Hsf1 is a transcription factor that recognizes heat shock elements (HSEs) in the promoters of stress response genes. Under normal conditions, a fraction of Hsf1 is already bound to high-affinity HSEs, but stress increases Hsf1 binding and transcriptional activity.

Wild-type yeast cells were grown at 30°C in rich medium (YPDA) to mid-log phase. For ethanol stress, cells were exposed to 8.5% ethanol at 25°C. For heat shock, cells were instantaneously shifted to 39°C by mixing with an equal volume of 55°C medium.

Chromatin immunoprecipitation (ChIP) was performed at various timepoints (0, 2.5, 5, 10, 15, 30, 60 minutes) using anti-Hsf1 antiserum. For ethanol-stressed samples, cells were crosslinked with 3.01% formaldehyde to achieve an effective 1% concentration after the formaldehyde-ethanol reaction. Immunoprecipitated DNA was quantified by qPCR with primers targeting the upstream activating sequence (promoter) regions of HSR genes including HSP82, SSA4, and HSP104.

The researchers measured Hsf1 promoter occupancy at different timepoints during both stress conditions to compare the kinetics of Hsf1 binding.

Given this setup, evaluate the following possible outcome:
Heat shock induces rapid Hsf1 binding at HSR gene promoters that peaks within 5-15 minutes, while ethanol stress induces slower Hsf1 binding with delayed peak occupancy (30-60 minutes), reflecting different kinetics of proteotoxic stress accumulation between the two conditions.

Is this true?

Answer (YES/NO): NO